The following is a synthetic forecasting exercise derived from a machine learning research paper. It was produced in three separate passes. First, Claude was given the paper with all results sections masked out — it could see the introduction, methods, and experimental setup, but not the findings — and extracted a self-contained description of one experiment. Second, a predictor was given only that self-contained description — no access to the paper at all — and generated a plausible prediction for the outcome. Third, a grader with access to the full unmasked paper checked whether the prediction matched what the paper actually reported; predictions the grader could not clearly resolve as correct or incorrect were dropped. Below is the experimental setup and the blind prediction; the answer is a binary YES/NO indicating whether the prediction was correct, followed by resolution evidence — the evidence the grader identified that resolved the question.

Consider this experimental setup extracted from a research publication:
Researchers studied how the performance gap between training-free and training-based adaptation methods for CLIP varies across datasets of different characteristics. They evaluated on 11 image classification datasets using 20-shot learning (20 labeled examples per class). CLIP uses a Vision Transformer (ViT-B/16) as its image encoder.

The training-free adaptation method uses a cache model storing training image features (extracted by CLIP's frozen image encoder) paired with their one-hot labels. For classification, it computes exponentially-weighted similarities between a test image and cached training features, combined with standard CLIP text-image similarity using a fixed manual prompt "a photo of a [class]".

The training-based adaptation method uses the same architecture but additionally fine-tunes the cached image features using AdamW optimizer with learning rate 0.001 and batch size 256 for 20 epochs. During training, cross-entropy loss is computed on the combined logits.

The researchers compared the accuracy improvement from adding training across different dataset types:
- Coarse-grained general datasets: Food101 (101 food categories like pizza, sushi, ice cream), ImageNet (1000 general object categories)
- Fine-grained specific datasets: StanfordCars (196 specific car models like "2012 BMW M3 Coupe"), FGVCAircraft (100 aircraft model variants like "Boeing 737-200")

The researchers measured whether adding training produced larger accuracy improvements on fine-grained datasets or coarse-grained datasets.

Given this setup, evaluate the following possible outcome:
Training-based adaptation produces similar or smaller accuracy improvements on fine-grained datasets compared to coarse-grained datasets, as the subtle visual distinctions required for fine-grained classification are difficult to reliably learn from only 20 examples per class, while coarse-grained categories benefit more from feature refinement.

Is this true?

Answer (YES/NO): NO